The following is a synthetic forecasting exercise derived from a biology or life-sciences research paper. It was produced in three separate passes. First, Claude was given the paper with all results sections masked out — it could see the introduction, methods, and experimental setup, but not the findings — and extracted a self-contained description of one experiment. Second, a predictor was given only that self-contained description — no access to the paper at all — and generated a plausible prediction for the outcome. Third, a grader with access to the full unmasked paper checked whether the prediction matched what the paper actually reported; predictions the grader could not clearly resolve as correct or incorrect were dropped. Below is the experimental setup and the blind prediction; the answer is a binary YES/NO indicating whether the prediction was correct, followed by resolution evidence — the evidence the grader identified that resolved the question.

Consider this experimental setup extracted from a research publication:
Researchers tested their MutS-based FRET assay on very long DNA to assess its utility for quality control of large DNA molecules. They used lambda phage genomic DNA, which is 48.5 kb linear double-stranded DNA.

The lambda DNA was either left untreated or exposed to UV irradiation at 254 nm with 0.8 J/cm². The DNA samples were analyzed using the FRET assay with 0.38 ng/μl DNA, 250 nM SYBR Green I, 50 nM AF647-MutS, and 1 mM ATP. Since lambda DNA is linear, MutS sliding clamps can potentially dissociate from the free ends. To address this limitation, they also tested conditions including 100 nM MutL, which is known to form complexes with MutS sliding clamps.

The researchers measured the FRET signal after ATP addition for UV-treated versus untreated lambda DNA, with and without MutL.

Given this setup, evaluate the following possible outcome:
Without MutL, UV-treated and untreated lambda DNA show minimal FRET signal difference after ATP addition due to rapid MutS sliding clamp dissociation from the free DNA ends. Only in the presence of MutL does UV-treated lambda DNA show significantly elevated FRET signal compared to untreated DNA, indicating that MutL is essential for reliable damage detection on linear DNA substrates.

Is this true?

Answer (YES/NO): NO